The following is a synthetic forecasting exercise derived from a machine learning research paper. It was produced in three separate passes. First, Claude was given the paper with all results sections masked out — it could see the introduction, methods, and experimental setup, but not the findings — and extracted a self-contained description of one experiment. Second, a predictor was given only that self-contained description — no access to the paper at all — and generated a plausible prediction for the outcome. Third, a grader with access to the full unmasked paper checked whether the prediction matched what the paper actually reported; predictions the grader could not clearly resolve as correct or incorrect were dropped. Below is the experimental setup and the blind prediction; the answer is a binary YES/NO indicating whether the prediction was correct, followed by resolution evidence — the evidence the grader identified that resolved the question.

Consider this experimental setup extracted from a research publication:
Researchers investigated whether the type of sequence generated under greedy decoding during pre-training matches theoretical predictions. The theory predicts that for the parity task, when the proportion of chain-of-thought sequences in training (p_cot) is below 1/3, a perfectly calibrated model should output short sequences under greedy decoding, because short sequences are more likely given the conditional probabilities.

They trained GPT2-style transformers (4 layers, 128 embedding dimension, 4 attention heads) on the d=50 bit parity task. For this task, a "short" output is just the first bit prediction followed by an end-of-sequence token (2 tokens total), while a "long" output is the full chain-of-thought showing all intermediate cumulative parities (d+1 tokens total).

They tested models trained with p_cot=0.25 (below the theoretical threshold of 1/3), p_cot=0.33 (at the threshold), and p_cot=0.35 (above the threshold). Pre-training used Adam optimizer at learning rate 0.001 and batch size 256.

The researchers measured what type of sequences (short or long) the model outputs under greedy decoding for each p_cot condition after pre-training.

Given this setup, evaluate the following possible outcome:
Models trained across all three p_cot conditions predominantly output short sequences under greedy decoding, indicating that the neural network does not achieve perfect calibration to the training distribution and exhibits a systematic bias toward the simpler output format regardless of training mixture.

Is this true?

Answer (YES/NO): NO